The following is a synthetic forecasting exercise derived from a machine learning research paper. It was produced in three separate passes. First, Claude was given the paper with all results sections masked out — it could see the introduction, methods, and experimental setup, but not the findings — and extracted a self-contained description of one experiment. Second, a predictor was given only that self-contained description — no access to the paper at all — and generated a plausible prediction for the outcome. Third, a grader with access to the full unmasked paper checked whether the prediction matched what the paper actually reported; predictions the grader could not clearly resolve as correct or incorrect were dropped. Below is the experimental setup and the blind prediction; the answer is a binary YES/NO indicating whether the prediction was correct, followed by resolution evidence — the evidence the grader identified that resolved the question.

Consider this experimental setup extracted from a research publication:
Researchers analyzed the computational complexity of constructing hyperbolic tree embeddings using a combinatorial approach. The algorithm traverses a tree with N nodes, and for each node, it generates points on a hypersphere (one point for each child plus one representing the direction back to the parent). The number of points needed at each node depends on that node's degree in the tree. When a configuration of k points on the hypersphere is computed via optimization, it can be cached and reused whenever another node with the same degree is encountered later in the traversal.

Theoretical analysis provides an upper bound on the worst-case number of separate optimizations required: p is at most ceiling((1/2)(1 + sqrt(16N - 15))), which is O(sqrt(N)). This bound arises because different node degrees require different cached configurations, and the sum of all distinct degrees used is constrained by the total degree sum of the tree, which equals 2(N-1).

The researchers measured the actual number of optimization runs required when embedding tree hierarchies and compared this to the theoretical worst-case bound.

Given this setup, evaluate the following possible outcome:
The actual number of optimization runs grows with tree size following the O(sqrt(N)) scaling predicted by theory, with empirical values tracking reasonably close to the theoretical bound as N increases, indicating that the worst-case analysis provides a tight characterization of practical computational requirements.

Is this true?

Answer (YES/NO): NO